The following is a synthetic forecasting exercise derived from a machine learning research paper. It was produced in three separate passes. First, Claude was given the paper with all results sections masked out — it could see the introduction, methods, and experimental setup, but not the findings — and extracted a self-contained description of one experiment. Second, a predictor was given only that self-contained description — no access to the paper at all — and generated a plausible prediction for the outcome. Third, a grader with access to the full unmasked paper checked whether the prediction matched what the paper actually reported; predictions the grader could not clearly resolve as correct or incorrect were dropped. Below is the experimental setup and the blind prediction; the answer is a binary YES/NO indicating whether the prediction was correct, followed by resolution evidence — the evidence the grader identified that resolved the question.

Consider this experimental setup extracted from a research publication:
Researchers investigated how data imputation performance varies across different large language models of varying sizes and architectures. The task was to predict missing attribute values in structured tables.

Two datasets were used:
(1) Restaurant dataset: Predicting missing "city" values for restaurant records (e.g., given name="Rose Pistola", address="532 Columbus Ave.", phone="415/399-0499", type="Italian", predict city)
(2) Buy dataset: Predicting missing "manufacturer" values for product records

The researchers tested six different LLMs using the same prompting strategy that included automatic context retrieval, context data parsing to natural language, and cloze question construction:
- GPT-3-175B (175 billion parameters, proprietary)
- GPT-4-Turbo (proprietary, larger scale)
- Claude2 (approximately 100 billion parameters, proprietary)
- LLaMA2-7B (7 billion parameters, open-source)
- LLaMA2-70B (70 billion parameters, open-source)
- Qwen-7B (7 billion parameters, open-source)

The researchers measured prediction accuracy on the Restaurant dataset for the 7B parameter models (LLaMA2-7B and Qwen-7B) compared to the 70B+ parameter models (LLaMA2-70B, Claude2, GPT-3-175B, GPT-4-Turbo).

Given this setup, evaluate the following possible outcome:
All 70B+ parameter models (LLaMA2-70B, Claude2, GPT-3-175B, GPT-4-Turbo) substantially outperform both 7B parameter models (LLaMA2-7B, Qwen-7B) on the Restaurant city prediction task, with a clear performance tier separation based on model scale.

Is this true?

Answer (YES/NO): NO